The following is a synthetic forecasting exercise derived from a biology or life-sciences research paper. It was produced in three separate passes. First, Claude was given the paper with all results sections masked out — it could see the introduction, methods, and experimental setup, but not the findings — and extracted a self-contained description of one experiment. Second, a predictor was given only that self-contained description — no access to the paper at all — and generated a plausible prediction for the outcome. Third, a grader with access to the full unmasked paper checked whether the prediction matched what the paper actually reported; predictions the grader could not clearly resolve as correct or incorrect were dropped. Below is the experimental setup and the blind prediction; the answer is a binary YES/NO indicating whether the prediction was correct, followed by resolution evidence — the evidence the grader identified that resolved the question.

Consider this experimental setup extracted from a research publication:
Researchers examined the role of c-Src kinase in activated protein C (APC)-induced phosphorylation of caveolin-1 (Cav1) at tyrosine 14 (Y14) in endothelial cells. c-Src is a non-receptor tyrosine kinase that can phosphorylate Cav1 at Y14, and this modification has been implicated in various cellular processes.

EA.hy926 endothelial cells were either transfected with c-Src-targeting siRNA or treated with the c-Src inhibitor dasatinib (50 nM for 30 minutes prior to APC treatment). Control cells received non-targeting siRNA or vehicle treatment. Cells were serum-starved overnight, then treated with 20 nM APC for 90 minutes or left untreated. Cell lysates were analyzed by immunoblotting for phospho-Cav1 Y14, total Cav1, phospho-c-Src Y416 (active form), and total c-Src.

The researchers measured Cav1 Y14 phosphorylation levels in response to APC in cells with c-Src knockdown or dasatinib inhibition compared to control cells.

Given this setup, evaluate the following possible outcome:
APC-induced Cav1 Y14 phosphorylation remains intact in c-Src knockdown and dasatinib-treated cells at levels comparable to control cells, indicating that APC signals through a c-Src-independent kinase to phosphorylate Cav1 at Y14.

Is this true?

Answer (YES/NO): NO